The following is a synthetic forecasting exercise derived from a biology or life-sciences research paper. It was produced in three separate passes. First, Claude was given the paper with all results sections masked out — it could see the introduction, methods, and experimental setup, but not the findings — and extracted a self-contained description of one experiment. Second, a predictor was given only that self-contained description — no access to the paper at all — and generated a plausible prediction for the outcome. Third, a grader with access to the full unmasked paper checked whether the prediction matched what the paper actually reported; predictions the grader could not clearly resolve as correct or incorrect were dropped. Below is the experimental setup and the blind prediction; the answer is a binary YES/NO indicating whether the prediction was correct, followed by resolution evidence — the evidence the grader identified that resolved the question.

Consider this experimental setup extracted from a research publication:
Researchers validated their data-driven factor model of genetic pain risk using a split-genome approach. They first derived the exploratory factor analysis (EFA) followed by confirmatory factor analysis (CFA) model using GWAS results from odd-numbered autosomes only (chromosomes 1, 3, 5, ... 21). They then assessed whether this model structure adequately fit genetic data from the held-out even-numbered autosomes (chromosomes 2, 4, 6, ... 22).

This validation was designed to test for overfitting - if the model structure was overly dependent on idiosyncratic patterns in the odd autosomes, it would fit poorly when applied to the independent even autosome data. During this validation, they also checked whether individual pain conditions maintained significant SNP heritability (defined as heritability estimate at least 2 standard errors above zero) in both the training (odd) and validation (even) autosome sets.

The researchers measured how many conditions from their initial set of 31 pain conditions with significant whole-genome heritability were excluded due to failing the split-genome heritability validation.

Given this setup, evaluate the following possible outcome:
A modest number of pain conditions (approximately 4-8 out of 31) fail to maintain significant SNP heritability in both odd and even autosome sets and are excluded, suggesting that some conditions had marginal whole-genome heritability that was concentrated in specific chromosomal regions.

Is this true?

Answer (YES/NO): YES